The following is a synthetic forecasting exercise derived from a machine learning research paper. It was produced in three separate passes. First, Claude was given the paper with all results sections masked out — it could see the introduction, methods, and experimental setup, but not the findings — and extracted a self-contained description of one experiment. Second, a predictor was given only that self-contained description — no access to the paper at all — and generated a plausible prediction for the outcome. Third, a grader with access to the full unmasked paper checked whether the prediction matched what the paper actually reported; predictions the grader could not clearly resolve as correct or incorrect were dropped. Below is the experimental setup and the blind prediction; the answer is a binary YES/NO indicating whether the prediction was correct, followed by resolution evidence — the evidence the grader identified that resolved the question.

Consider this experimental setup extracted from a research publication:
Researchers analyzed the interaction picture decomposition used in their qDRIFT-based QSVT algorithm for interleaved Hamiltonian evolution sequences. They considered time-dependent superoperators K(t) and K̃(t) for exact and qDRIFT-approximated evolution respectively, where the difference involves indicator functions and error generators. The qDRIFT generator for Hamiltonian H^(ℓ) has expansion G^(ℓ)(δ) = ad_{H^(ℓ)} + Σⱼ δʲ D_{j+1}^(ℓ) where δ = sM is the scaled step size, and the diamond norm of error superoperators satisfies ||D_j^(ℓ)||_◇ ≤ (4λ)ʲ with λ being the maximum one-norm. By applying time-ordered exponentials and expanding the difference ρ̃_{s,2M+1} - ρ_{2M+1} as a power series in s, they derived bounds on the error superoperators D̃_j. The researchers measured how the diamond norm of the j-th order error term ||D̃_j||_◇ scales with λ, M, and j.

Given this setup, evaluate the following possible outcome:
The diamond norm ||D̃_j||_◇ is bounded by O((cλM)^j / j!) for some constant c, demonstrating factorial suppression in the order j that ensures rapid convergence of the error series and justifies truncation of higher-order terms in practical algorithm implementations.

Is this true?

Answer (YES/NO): NO